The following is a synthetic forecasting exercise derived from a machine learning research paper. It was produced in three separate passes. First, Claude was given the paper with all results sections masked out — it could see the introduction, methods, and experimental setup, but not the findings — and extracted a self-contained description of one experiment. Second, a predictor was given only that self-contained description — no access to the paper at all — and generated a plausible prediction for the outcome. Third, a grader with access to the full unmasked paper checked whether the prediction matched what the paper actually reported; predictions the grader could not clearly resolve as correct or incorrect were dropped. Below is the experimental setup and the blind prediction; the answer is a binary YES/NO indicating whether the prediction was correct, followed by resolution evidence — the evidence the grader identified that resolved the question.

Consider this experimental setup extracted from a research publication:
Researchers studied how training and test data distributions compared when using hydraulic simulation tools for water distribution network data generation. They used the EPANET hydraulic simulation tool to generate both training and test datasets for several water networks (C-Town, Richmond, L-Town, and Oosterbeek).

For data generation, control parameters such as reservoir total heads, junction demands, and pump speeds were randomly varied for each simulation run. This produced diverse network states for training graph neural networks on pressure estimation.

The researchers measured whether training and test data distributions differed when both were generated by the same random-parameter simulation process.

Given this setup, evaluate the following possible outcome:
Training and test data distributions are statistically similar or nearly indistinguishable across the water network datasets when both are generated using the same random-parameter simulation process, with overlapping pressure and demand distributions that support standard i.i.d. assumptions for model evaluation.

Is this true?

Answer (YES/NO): YES